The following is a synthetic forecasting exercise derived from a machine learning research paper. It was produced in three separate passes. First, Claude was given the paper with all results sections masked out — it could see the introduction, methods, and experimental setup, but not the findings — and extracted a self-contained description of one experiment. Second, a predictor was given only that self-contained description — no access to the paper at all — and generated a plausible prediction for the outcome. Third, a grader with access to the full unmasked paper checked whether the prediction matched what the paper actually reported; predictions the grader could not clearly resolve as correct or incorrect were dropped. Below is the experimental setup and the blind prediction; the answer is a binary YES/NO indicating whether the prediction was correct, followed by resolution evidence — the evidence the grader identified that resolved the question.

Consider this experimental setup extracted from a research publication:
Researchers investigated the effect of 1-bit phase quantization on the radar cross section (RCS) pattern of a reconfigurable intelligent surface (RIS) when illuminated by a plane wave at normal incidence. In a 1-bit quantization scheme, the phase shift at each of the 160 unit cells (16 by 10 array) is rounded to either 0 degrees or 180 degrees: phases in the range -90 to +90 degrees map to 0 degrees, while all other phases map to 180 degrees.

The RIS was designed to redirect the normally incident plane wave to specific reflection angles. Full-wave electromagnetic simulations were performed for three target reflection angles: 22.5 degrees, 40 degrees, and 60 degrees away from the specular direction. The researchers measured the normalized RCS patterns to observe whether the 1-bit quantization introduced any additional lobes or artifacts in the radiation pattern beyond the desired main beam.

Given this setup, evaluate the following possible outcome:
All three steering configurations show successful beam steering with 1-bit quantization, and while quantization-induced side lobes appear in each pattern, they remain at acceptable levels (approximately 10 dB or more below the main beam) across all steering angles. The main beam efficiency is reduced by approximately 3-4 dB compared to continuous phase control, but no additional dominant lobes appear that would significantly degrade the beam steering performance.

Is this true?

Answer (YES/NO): NO